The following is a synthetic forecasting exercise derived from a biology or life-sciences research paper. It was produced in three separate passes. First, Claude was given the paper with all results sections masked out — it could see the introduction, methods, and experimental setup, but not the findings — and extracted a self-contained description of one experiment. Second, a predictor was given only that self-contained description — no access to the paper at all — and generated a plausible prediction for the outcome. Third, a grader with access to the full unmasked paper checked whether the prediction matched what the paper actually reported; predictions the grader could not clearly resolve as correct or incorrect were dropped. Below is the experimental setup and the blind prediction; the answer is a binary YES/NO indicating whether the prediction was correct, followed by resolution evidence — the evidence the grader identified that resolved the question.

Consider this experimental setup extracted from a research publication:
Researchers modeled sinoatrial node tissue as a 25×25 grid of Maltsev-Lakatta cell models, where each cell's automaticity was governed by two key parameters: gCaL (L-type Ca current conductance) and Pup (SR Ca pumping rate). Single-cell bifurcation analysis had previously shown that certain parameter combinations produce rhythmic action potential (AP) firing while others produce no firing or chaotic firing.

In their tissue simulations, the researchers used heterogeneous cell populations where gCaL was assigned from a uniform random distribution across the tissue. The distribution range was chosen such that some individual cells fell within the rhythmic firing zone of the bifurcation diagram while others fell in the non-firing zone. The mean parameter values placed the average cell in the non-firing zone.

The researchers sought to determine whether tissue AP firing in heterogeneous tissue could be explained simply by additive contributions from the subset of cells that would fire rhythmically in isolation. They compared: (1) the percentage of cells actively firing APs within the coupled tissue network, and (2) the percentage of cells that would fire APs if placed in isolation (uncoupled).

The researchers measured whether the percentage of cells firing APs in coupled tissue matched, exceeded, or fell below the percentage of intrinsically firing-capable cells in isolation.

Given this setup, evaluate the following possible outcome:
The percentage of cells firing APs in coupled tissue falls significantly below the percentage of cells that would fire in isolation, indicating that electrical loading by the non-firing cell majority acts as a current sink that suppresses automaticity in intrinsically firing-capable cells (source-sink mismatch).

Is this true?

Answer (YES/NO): NO